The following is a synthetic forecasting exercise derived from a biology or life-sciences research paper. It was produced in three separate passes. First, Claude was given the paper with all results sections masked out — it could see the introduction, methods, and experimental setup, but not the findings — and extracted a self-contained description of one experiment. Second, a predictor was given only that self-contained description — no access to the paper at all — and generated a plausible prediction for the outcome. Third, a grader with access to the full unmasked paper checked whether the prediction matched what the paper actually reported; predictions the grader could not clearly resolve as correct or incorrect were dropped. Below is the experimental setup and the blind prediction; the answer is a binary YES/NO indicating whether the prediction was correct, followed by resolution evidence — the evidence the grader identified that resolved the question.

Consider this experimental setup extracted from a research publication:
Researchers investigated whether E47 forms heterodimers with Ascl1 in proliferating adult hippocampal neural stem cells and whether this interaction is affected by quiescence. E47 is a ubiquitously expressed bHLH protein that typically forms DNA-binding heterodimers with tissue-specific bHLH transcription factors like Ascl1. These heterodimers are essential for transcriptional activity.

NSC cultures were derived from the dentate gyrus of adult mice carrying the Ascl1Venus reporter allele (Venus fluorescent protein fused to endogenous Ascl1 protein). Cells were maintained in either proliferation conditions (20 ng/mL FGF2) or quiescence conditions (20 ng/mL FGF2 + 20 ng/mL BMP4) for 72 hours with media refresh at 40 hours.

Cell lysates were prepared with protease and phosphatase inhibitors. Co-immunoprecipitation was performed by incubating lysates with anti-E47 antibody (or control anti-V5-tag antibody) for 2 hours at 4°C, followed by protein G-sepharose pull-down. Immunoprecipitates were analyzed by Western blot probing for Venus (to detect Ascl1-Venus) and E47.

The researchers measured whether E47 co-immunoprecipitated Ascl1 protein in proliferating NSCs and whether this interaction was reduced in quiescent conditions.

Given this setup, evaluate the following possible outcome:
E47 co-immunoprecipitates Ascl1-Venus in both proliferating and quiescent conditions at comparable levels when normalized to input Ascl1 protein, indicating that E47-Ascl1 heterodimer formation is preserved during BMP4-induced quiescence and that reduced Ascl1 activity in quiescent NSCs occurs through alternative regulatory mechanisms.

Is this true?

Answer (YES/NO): NO